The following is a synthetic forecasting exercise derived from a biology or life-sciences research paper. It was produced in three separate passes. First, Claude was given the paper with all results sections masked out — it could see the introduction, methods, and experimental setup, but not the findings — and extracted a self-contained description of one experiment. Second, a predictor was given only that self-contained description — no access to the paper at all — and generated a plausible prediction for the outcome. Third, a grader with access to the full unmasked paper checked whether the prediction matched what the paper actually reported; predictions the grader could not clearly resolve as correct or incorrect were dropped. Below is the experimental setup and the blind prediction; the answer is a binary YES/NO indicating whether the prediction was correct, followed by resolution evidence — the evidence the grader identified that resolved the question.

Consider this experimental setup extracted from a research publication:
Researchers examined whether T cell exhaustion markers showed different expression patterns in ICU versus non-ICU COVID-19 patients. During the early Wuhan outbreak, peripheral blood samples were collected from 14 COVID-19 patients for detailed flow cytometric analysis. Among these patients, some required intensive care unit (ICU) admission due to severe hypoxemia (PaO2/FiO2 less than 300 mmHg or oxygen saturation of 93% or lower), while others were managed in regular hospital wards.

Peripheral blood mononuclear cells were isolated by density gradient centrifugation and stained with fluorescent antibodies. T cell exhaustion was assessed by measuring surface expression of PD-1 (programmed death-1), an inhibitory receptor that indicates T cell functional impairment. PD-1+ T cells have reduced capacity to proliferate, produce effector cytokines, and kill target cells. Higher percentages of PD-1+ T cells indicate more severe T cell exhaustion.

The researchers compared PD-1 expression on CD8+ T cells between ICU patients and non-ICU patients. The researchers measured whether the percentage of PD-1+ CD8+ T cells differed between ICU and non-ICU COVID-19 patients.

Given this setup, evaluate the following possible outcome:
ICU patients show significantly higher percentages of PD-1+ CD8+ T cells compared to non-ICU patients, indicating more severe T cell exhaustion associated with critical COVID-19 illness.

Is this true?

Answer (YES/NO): YES